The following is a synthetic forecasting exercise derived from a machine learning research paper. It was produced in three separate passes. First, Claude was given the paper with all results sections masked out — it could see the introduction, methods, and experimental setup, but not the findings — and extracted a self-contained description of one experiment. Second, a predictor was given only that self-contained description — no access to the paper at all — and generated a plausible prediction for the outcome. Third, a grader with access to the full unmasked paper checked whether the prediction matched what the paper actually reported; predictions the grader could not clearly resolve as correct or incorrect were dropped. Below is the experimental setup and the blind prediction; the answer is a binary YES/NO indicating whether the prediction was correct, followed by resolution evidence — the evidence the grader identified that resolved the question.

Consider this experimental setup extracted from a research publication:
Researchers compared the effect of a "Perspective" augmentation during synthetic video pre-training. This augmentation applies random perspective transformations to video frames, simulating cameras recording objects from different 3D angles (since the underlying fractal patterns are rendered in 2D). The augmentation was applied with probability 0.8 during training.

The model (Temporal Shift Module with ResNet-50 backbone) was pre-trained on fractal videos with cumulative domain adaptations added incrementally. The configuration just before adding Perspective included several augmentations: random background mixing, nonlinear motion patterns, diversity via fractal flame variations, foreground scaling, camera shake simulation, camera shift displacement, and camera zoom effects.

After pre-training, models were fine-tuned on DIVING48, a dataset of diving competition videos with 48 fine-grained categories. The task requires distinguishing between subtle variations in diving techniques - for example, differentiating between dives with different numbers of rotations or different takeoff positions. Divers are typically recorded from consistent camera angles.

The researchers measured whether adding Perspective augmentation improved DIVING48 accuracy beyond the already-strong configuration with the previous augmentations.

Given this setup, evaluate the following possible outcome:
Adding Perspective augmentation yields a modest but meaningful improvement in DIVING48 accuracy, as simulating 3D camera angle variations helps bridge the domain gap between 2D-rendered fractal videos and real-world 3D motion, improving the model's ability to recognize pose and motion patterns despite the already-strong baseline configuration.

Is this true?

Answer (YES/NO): NO